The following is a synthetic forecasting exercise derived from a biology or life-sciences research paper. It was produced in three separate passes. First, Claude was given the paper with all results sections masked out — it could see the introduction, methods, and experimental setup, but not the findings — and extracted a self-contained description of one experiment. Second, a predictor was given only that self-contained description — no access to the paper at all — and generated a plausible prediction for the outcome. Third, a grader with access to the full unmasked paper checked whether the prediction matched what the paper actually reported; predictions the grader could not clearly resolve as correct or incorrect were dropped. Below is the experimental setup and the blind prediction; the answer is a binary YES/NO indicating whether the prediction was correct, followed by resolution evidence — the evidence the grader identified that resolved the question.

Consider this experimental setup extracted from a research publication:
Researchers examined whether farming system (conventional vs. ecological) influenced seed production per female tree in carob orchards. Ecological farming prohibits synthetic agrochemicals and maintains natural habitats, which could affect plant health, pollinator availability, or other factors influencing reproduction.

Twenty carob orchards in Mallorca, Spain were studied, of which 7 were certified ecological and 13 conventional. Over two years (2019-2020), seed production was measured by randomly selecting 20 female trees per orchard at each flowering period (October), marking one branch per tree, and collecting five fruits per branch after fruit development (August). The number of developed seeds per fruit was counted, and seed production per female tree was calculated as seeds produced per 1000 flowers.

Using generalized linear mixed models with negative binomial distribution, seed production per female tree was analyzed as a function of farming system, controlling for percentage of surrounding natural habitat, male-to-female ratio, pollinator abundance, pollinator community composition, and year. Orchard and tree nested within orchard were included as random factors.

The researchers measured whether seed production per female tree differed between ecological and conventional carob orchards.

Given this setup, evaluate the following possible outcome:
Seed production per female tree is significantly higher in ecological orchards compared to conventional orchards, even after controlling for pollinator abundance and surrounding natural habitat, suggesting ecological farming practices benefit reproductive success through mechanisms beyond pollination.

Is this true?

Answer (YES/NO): NO